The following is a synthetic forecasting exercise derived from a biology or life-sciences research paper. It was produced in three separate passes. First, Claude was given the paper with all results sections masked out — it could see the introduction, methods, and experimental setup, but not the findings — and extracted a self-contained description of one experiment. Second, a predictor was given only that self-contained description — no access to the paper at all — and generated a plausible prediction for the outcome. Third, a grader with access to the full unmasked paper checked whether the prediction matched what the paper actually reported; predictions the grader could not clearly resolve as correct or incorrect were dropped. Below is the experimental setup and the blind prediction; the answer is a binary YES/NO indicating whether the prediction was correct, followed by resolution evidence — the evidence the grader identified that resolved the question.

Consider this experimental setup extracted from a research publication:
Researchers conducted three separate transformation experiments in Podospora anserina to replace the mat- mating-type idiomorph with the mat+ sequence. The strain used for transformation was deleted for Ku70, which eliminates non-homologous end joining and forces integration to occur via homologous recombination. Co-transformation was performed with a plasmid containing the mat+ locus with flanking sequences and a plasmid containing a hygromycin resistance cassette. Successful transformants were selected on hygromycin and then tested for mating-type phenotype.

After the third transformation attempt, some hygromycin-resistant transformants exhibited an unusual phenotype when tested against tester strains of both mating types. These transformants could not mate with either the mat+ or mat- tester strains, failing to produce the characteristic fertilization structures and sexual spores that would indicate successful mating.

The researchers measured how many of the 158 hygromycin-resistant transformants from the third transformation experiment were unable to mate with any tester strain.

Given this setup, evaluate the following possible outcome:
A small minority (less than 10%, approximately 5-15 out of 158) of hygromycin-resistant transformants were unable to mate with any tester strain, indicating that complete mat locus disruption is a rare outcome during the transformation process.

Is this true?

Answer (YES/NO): NO